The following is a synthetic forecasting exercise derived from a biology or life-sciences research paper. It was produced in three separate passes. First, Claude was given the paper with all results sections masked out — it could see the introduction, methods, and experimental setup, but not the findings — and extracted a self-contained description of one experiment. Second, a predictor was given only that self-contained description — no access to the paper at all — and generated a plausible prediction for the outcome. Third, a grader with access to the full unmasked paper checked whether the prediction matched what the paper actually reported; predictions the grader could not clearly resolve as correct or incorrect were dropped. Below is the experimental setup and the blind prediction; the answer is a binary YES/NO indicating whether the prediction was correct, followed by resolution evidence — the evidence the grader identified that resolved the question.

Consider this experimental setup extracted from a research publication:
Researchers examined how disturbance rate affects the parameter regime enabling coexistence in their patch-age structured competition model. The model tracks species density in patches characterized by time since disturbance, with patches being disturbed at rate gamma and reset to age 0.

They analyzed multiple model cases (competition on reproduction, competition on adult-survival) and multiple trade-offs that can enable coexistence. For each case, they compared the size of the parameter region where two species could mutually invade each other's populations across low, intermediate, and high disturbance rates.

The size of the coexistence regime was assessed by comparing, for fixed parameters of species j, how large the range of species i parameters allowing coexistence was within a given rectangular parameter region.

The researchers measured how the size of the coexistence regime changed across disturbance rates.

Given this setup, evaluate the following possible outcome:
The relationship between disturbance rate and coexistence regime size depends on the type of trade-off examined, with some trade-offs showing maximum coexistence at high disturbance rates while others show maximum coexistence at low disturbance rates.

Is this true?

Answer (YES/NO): NO